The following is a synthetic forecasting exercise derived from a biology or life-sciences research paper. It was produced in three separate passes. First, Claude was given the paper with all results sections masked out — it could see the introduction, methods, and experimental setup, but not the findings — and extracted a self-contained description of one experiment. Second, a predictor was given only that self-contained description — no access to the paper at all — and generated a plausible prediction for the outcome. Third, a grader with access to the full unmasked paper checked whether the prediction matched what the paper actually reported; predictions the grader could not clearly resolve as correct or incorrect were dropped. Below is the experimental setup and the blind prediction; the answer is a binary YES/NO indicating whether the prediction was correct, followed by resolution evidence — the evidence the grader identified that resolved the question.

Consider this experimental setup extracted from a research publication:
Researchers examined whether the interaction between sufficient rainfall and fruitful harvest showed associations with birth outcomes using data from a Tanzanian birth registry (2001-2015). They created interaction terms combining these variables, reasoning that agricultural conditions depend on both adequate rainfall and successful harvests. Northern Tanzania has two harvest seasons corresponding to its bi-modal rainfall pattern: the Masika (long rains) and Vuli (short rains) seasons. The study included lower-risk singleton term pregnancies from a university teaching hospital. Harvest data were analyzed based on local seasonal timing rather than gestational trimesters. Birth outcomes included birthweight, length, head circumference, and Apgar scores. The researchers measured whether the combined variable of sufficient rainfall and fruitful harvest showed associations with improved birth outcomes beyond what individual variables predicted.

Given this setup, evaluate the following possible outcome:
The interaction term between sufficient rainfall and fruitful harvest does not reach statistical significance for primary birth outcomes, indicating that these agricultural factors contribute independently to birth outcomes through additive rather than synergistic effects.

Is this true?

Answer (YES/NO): YES